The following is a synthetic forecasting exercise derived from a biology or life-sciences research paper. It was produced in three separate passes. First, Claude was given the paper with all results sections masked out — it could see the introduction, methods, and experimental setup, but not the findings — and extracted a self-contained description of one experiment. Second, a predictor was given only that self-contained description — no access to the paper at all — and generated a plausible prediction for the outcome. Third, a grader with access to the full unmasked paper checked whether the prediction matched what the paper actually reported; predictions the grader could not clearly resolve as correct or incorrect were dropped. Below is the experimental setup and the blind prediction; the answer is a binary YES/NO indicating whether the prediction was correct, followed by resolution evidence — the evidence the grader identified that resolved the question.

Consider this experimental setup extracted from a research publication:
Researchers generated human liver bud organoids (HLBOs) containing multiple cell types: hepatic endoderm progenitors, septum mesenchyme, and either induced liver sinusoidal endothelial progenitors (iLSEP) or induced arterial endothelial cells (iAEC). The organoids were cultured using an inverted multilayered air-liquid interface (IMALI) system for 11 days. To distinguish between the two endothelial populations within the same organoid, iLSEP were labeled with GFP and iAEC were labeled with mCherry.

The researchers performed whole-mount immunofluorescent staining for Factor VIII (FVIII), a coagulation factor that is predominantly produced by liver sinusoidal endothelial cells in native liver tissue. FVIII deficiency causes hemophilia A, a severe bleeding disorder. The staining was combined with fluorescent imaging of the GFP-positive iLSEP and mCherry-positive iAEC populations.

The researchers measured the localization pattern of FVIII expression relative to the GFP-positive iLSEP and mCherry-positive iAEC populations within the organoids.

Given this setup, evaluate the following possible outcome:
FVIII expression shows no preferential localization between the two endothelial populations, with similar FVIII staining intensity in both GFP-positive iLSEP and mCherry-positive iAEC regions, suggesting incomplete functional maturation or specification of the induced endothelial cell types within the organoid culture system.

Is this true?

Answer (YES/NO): NO